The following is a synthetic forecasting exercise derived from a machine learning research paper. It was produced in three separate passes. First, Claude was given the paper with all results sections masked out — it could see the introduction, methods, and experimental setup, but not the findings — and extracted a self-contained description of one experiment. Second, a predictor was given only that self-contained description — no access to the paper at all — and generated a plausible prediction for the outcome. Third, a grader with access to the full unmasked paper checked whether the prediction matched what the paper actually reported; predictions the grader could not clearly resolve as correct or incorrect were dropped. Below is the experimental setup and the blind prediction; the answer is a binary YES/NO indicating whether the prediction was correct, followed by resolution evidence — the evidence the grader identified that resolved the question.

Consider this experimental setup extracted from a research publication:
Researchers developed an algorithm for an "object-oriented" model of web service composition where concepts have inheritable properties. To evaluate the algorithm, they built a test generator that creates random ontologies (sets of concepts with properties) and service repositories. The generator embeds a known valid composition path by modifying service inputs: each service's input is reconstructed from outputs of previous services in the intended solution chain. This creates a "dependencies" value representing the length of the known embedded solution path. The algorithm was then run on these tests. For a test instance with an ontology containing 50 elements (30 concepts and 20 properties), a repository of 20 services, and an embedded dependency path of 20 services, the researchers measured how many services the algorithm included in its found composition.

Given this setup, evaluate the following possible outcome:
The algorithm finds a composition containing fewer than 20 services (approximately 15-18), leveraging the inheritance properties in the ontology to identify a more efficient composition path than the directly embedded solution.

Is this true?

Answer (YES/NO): NO